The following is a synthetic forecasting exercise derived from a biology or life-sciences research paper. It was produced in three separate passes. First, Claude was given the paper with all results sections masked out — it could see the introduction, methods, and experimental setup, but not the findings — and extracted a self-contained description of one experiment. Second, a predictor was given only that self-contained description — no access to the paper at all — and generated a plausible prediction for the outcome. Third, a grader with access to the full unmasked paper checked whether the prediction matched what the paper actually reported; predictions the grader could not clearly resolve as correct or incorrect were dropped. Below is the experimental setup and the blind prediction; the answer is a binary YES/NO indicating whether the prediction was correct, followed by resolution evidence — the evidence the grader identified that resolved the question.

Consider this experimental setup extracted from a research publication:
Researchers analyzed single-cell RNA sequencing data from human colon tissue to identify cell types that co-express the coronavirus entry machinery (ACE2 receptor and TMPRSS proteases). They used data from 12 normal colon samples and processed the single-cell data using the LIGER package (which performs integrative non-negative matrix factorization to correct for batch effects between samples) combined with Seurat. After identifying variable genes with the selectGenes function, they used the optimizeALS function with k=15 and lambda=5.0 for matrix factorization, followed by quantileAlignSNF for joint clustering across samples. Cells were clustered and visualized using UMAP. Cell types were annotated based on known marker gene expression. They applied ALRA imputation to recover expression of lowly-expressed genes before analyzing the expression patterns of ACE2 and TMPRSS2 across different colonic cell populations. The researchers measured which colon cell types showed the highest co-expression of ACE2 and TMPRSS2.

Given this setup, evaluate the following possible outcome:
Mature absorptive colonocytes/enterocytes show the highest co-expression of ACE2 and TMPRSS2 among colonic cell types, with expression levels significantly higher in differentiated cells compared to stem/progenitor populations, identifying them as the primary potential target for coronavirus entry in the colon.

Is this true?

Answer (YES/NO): YES